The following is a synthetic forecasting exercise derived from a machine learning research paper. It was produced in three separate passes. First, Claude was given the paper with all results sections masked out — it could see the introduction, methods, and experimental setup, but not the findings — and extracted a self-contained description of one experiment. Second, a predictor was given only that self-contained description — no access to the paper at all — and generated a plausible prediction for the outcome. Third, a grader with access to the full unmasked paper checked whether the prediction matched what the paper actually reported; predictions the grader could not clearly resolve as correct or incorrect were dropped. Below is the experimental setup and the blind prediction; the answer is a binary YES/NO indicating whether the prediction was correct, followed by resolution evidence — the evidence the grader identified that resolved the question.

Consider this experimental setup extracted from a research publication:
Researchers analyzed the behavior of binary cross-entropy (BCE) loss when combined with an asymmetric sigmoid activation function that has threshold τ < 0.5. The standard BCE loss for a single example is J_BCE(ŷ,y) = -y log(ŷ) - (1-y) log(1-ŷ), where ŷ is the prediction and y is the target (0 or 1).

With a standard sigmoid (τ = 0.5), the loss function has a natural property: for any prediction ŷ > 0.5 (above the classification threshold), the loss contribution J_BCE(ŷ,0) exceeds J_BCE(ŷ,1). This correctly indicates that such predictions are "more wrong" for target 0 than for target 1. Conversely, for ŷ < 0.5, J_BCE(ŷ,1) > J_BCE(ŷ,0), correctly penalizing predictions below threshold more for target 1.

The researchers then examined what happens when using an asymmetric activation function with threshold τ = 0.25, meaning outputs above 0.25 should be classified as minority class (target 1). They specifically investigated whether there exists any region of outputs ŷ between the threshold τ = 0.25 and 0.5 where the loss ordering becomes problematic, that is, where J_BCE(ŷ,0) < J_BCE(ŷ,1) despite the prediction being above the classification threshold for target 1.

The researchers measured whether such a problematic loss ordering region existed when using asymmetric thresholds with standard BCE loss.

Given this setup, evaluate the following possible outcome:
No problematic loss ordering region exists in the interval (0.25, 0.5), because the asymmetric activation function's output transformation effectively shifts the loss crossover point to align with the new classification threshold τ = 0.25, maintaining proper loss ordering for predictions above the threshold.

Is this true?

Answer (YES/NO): NO